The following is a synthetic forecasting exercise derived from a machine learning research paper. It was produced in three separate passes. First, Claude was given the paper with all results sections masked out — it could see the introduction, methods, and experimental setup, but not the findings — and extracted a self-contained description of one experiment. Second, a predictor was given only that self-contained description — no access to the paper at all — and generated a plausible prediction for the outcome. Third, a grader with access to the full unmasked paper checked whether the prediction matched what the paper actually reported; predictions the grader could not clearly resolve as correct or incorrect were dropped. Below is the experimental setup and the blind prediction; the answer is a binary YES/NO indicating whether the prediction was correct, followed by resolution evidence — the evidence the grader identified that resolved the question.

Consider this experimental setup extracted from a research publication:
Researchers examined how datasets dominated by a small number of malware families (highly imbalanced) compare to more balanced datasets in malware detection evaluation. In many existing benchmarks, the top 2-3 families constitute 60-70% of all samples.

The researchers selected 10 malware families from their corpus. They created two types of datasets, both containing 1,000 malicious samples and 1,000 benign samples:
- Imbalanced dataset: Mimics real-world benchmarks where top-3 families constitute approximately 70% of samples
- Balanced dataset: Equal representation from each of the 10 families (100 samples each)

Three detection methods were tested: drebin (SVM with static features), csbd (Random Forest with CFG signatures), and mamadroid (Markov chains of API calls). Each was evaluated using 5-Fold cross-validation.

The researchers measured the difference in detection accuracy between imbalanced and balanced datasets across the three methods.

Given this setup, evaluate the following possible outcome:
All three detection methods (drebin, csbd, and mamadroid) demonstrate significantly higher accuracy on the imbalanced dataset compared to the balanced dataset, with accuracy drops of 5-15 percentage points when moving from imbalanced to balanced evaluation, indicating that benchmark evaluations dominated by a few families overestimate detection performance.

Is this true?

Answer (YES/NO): NO